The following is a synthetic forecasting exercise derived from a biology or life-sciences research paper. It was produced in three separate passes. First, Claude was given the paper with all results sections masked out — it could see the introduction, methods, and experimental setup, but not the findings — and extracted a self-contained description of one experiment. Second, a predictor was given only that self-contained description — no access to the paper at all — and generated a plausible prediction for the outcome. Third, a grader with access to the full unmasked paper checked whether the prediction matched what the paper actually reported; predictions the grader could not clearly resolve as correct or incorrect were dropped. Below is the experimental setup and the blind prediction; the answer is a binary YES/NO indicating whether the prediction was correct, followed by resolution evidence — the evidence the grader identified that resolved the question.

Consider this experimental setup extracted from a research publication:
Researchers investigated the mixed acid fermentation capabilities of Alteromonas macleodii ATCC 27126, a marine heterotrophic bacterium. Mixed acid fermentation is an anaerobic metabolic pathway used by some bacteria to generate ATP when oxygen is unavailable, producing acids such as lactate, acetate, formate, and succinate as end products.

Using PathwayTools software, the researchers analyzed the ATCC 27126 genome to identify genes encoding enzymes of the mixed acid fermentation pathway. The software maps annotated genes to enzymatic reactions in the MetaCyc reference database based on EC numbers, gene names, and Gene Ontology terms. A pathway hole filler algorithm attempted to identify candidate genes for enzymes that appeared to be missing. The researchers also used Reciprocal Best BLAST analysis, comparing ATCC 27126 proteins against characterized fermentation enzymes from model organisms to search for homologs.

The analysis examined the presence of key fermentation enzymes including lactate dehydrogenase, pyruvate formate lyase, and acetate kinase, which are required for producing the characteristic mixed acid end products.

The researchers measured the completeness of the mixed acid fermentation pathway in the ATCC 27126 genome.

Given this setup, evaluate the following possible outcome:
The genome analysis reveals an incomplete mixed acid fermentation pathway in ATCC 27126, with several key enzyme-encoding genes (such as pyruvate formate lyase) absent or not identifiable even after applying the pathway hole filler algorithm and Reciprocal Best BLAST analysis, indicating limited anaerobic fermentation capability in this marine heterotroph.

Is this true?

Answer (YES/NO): YES